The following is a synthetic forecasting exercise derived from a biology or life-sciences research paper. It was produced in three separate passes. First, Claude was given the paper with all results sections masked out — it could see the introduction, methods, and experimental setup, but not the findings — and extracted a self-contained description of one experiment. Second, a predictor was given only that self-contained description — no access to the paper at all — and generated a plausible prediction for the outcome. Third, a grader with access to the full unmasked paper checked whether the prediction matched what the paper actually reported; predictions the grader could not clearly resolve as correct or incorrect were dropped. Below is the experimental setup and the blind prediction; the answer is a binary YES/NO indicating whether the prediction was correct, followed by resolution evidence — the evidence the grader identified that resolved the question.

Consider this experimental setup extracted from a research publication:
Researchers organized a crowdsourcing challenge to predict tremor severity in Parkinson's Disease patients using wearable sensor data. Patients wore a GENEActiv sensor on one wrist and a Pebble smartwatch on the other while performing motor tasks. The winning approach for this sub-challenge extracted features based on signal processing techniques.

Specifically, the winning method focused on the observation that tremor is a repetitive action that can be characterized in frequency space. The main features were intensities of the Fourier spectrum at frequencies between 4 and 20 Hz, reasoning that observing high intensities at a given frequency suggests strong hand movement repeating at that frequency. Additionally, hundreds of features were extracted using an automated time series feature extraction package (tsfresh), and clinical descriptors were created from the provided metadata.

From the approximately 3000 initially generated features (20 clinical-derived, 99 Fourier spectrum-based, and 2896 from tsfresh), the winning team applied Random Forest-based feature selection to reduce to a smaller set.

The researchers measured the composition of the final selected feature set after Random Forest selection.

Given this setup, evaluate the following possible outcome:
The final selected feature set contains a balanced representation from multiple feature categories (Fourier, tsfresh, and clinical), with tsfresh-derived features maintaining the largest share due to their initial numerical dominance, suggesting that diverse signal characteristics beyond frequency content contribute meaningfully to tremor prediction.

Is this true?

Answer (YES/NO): NO